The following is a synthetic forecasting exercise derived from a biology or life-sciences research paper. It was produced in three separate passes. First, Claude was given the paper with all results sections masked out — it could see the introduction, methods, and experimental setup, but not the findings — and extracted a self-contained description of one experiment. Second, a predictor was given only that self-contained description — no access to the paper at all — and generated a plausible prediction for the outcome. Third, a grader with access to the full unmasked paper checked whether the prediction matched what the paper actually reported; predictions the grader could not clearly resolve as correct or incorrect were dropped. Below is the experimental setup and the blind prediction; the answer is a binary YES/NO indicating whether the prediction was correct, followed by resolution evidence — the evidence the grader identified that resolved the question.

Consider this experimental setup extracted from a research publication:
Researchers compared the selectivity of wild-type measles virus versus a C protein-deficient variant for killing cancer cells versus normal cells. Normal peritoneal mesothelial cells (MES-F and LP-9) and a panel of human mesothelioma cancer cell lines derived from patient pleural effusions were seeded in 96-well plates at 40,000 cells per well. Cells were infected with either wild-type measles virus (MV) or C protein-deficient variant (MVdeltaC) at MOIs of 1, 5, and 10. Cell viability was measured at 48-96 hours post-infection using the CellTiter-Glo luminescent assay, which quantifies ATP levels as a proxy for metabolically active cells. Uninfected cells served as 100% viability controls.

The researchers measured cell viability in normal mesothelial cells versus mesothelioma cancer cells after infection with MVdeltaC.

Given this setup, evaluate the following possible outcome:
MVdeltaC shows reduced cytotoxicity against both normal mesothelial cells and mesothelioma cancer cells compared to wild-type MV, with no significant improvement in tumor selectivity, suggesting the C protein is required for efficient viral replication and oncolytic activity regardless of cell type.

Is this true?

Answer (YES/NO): NO